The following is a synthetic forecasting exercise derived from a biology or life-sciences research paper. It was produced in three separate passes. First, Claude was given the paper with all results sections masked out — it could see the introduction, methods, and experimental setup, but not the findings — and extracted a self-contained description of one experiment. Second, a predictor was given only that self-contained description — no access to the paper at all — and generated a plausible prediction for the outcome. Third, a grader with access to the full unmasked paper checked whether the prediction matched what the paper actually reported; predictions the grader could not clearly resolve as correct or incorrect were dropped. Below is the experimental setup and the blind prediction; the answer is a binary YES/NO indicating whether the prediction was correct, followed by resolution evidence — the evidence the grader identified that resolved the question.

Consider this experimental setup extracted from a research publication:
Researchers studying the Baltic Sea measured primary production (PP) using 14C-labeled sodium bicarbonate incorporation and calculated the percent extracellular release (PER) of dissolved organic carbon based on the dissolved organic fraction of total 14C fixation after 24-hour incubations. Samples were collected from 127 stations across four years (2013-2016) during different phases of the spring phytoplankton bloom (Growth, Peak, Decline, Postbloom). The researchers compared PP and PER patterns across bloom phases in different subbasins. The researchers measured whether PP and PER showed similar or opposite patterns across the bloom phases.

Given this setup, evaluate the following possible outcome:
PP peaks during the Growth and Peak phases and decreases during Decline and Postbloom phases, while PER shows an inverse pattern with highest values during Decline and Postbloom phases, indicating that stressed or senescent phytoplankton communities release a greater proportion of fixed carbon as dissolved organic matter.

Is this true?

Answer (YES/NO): YES